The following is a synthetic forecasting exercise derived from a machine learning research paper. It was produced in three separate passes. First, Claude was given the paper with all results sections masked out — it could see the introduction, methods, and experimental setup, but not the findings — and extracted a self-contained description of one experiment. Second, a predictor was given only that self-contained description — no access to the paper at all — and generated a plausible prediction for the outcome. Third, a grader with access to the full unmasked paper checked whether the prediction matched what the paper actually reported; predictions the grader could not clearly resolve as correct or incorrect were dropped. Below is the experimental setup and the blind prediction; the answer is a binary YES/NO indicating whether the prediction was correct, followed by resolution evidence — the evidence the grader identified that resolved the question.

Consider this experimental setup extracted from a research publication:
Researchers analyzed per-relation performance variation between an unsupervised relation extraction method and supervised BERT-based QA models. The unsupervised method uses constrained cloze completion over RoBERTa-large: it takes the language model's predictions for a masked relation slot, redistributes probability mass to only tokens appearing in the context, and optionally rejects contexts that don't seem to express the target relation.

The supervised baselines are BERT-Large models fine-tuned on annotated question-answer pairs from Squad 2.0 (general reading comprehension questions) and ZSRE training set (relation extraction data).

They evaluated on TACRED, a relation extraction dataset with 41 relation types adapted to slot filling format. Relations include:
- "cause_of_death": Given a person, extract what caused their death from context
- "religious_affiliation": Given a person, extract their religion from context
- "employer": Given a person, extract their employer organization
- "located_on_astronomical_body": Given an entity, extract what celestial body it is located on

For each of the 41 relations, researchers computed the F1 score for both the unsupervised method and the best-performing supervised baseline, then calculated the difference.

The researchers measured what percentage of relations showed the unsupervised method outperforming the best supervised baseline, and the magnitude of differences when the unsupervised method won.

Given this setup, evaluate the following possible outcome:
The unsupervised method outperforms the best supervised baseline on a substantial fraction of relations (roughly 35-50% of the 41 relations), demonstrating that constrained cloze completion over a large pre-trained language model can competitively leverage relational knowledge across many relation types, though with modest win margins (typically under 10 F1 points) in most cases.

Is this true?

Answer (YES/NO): NO